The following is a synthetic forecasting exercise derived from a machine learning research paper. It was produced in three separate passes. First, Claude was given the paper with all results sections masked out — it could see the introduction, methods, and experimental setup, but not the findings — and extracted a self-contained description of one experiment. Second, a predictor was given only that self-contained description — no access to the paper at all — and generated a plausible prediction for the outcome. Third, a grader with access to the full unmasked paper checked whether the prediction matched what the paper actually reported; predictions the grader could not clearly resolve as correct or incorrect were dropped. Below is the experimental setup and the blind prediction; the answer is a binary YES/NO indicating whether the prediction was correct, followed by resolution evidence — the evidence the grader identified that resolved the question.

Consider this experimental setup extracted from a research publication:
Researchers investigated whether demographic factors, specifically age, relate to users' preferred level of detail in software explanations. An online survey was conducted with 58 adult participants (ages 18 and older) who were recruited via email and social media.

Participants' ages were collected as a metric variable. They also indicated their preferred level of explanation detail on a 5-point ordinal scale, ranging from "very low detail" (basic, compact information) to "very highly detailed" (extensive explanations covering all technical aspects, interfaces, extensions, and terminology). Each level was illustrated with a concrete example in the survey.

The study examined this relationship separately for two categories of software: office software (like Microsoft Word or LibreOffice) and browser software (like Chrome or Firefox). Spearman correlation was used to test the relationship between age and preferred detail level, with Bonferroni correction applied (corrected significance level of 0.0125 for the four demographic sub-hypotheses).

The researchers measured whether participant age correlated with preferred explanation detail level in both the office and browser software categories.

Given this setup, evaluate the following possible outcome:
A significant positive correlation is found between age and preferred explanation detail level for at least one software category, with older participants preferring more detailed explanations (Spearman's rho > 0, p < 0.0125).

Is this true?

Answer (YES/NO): NO